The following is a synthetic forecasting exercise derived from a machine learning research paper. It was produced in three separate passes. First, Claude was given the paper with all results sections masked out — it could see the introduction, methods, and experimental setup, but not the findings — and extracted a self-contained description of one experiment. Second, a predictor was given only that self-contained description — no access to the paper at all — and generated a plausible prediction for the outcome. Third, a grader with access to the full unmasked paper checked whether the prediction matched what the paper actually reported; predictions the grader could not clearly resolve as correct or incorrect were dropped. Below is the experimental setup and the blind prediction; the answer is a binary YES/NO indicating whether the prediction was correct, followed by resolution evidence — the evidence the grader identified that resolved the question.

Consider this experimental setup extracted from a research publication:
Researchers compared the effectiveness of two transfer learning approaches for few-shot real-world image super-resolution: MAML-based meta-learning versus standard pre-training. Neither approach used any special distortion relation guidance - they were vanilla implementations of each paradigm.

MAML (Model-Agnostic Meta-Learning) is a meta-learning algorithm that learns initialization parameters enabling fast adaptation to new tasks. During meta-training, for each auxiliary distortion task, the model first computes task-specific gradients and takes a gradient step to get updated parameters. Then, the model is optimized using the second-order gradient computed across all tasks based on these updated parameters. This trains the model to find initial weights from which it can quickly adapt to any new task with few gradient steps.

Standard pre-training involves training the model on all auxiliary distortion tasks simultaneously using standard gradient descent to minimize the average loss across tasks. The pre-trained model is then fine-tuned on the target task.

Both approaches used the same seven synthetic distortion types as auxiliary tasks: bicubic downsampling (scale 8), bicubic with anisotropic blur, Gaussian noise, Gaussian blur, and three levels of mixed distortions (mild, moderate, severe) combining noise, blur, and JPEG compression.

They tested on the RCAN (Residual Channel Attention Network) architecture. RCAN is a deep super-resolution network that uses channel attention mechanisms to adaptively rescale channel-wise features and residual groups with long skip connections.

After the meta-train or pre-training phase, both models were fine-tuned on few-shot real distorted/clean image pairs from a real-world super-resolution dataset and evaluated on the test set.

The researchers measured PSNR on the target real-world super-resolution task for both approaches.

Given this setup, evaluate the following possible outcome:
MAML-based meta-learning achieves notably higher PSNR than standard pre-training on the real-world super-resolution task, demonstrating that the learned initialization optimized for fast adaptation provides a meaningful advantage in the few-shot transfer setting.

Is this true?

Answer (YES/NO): NO